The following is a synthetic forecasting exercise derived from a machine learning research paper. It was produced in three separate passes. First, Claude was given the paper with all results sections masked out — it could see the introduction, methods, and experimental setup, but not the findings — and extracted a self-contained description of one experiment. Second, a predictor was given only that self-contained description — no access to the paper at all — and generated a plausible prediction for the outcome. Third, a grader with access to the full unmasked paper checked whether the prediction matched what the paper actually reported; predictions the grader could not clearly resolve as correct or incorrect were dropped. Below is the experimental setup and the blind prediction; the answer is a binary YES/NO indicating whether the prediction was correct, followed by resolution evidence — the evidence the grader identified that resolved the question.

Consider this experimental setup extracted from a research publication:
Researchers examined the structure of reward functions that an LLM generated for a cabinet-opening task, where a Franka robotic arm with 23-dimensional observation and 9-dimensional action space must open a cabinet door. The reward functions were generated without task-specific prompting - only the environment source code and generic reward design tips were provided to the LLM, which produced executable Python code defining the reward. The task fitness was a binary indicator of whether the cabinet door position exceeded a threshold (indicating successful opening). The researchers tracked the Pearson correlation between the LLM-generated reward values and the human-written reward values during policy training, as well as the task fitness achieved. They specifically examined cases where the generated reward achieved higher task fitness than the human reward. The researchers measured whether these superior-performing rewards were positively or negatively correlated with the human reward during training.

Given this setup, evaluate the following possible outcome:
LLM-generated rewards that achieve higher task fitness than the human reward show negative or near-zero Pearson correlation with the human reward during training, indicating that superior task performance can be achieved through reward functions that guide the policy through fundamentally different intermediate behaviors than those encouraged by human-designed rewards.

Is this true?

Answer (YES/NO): YES